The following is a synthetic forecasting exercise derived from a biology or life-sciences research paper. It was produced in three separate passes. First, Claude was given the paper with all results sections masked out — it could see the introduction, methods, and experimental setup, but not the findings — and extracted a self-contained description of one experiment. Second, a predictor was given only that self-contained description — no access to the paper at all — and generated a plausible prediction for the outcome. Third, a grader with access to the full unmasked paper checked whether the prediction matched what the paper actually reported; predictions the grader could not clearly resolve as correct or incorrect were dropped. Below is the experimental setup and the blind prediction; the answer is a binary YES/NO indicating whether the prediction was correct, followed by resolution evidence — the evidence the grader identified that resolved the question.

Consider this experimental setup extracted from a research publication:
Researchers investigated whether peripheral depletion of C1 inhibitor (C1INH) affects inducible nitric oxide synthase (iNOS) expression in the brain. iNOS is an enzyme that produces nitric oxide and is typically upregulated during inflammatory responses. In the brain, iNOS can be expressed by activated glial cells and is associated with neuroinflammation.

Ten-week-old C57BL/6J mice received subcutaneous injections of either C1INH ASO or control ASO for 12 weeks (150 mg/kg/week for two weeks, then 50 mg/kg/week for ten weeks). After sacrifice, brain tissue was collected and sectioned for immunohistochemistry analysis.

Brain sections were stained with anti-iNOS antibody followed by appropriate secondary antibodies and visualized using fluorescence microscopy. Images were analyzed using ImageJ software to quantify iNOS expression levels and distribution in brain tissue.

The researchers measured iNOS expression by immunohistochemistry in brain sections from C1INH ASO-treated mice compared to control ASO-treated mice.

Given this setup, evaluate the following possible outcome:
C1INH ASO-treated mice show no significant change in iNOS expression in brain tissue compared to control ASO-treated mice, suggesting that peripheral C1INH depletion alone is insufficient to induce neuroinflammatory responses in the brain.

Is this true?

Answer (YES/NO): NO